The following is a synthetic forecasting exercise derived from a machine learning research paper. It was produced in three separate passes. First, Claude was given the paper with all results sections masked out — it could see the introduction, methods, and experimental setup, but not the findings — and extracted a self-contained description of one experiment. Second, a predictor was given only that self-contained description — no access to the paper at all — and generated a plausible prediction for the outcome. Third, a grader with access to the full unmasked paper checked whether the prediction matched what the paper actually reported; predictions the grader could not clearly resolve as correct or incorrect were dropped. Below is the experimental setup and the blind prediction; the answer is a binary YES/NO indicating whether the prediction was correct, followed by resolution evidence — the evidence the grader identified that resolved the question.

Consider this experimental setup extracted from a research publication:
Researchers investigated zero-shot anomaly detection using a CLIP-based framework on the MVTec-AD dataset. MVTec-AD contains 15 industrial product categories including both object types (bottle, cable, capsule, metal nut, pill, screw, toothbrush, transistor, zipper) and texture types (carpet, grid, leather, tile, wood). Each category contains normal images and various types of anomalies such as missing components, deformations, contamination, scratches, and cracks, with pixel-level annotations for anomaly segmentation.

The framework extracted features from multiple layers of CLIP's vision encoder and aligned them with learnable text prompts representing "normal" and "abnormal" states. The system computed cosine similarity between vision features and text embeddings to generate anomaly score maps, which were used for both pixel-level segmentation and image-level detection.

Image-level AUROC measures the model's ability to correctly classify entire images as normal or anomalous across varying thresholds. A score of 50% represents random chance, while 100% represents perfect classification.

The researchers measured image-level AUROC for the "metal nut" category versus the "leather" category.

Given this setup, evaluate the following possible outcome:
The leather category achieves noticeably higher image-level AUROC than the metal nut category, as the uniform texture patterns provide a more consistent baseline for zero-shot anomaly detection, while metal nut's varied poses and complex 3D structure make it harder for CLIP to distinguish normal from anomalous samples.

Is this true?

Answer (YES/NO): YES